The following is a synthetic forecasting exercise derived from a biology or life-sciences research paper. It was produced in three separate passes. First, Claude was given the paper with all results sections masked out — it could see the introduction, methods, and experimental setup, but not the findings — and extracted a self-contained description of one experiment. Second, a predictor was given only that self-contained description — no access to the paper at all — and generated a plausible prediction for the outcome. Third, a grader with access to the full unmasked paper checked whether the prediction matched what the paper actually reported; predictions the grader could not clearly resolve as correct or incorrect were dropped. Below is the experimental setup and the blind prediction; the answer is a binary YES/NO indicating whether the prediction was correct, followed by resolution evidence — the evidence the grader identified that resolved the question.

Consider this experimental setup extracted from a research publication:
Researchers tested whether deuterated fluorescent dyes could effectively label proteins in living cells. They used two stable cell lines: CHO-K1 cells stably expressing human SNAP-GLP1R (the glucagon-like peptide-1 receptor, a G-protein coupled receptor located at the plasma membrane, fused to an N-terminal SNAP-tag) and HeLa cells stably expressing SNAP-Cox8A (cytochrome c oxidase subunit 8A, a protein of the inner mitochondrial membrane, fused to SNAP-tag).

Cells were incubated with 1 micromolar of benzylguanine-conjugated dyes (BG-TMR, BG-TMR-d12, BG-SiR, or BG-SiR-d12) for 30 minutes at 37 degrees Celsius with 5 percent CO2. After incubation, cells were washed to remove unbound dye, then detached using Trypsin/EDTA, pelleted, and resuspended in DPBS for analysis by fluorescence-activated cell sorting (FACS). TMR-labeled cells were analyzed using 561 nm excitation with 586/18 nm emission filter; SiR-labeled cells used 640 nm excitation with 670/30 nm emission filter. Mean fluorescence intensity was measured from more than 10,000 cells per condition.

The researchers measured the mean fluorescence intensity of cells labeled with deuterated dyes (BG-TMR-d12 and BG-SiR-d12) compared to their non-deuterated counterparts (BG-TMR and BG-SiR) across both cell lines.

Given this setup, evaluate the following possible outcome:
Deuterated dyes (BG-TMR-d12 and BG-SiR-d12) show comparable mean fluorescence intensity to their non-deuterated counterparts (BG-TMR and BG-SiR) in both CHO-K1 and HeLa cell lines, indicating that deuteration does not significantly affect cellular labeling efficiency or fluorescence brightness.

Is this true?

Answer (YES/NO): NO